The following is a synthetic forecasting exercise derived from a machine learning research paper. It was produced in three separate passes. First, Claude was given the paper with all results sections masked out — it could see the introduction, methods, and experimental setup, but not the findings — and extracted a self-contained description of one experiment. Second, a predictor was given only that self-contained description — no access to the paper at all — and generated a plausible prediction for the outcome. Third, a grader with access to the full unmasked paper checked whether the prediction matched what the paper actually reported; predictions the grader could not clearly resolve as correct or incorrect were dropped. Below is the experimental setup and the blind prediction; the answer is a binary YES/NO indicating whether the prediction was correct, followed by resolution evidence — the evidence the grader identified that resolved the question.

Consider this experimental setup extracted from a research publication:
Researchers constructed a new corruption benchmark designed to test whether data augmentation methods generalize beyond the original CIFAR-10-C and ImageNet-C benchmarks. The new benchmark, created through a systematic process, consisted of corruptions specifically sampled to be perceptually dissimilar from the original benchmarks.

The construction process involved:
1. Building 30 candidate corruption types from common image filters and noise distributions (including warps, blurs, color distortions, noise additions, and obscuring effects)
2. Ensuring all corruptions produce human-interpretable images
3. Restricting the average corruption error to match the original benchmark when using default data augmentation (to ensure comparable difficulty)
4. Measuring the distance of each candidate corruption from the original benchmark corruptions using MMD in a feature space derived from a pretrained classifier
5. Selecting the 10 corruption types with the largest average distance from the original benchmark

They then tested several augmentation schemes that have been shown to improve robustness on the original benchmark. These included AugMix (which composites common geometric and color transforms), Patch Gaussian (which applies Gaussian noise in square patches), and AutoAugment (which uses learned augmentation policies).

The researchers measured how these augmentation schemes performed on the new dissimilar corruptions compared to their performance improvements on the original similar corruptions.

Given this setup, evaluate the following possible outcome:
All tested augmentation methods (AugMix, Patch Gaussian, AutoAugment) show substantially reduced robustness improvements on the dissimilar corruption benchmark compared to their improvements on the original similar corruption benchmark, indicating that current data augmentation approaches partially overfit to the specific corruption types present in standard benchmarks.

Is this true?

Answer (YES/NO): YES